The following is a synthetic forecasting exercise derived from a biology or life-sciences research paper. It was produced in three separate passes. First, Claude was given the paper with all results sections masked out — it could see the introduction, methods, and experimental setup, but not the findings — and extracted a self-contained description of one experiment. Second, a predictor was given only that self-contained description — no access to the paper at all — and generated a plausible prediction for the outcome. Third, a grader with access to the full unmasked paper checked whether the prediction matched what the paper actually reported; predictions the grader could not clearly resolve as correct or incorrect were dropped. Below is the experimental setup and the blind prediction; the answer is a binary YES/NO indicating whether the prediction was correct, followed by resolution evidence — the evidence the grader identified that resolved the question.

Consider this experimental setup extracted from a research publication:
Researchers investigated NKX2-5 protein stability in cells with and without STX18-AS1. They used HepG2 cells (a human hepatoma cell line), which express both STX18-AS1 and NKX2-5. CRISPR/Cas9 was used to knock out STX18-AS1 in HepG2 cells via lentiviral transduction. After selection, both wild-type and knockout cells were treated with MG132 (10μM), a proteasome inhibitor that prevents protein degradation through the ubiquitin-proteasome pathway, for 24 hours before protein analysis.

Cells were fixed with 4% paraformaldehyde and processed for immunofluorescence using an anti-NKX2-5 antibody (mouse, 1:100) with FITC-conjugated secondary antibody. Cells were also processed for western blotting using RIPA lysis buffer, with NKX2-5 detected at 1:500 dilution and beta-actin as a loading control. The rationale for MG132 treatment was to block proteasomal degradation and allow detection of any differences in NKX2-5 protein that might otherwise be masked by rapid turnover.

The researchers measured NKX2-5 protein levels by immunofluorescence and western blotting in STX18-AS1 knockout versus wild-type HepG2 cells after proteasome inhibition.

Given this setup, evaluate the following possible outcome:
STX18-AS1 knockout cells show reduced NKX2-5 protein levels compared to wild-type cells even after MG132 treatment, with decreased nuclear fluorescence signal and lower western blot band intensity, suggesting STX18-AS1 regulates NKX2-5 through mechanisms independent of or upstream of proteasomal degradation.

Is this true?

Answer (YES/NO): YES